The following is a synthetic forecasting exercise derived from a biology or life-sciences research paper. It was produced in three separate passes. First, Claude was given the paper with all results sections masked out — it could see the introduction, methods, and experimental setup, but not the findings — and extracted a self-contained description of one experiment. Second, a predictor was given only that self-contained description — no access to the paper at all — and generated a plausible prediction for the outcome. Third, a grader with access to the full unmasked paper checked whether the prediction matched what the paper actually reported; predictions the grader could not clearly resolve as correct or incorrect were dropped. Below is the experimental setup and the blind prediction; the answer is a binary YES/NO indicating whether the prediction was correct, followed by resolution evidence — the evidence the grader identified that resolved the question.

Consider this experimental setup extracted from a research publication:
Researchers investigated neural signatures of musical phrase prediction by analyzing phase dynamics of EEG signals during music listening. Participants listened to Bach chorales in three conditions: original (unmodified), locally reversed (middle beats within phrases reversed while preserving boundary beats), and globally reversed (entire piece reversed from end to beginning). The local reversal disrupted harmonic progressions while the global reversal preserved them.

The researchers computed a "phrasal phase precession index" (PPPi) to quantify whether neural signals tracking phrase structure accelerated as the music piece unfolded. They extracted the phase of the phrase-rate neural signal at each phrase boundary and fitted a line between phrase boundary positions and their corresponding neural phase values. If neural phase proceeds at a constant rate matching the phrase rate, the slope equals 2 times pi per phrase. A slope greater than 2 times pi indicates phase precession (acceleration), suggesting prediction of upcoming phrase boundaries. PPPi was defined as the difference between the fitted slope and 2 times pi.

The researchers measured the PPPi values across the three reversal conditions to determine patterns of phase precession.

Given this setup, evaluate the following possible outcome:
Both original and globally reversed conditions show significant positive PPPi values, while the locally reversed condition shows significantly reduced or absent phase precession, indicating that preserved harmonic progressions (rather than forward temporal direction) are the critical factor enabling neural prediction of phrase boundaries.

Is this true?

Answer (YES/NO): YES